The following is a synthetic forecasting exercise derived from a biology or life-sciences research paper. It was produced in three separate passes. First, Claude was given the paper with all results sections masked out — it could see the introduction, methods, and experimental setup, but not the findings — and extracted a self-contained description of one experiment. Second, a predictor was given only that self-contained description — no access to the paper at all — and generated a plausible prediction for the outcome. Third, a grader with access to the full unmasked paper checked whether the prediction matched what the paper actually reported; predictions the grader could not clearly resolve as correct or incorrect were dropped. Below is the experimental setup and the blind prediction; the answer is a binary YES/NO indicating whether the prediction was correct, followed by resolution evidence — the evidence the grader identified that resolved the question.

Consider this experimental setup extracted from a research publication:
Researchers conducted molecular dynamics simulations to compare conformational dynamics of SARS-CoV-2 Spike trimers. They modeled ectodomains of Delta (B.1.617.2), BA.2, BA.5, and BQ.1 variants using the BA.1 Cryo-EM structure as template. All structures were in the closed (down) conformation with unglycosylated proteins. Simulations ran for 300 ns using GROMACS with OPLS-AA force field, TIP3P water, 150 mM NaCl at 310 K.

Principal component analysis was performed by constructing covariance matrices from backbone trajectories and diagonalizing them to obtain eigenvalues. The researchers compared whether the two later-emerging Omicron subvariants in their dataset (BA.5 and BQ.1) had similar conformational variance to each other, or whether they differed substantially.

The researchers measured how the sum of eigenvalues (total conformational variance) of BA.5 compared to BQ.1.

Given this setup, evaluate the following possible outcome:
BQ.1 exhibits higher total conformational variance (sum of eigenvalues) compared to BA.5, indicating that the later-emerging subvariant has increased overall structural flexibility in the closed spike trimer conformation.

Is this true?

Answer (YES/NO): NO